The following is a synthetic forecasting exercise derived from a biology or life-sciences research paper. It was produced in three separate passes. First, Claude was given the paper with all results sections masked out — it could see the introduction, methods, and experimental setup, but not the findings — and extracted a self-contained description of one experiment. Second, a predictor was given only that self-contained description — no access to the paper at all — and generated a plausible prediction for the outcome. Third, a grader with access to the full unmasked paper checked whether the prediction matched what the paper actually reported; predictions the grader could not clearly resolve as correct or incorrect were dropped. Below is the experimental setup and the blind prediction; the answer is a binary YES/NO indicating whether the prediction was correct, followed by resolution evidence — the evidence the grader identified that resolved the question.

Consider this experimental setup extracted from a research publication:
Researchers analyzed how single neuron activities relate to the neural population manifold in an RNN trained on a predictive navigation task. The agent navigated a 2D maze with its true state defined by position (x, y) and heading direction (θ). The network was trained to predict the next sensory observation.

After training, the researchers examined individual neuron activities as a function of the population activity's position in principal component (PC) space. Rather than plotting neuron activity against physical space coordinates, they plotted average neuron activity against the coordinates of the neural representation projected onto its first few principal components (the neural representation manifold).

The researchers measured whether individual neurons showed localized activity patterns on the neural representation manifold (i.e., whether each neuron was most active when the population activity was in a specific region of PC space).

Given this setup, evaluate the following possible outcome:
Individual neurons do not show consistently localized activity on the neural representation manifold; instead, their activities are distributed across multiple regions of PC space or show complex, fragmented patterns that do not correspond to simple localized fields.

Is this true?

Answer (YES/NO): NO